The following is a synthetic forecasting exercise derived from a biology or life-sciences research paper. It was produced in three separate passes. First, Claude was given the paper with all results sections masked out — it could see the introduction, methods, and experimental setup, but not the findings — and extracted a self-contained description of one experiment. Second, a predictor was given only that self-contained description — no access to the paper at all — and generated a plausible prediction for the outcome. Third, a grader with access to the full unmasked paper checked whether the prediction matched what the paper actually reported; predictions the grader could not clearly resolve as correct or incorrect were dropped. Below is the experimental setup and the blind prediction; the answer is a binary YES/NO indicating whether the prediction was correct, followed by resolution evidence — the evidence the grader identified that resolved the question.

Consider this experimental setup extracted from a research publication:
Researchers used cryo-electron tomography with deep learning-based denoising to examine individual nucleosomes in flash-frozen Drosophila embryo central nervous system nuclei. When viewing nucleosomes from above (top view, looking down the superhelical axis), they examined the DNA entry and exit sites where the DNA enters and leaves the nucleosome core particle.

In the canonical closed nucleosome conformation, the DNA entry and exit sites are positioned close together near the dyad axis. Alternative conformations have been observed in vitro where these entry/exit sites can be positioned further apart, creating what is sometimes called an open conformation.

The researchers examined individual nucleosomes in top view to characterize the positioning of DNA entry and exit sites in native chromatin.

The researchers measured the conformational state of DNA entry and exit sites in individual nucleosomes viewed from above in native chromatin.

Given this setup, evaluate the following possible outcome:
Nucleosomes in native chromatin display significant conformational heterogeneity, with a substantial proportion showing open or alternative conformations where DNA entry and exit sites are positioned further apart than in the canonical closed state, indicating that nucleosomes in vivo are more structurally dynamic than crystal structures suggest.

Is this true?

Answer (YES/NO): YES